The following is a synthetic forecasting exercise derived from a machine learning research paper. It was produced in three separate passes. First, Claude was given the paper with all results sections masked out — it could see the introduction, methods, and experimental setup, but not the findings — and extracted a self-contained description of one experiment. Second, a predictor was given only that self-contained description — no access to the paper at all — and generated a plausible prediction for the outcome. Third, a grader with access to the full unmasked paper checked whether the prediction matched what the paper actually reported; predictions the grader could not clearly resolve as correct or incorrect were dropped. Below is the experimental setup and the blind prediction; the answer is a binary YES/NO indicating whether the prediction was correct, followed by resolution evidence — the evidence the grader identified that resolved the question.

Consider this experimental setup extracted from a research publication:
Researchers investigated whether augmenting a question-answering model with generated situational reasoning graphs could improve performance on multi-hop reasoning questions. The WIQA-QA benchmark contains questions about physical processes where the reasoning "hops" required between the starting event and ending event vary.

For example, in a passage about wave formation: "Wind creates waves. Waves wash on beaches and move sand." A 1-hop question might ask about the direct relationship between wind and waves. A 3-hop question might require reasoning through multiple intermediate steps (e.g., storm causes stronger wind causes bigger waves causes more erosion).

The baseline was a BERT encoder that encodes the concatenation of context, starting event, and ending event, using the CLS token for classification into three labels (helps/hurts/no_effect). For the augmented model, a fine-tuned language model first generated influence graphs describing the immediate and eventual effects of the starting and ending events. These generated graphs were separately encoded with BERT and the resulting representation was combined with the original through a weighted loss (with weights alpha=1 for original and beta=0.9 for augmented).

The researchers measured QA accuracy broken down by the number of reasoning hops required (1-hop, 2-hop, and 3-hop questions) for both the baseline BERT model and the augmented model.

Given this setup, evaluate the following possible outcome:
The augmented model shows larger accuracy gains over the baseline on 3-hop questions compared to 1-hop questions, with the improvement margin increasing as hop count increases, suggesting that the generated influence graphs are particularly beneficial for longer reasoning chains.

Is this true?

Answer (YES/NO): NO